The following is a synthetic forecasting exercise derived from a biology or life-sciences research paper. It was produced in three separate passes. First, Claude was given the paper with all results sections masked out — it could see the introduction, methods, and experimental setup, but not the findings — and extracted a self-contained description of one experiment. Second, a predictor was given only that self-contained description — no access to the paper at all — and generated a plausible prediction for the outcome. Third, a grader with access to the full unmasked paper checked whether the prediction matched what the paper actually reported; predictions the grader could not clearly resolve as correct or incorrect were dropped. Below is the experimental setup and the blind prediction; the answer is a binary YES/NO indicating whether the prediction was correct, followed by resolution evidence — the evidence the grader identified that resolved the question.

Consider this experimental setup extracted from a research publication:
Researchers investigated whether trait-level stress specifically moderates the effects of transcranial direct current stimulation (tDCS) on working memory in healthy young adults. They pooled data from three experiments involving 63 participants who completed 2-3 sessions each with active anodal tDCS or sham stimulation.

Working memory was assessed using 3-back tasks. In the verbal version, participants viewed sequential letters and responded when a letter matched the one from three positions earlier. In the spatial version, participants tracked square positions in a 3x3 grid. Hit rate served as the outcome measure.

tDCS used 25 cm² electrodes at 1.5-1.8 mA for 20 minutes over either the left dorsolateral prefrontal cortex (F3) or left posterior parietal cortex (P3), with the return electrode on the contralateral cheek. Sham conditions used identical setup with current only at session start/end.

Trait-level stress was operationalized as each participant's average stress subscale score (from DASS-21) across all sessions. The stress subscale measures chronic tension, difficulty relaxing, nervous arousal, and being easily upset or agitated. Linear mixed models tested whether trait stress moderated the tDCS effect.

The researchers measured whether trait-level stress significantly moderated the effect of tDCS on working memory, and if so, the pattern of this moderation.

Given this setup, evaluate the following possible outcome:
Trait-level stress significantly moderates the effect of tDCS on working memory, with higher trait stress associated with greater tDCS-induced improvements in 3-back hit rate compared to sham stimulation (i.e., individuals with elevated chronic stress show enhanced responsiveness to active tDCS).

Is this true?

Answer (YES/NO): YES